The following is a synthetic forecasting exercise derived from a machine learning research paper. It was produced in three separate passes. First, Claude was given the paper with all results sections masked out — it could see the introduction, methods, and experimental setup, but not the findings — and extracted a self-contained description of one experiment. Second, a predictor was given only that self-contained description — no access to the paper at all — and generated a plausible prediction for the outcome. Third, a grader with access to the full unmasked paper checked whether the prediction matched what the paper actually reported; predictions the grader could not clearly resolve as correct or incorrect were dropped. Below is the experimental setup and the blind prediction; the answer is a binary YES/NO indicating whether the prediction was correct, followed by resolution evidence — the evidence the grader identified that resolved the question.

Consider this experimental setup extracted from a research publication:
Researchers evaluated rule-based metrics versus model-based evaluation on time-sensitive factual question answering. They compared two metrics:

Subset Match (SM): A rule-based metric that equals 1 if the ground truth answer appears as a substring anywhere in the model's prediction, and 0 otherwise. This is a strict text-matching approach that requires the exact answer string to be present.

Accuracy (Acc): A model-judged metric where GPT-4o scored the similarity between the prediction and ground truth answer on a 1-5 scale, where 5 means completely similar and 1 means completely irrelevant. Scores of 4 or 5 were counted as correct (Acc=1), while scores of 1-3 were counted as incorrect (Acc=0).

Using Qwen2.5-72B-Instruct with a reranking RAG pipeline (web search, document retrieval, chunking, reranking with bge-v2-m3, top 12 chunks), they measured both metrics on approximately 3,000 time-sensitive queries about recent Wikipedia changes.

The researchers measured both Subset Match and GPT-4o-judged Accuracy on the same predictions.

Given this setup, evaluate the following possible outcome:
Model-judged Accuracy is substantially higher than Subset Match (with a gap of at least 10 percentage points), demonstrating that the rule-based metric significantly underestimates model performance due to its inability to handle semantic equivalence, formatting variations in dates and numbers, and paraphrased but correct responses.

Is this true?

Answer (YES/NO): NO